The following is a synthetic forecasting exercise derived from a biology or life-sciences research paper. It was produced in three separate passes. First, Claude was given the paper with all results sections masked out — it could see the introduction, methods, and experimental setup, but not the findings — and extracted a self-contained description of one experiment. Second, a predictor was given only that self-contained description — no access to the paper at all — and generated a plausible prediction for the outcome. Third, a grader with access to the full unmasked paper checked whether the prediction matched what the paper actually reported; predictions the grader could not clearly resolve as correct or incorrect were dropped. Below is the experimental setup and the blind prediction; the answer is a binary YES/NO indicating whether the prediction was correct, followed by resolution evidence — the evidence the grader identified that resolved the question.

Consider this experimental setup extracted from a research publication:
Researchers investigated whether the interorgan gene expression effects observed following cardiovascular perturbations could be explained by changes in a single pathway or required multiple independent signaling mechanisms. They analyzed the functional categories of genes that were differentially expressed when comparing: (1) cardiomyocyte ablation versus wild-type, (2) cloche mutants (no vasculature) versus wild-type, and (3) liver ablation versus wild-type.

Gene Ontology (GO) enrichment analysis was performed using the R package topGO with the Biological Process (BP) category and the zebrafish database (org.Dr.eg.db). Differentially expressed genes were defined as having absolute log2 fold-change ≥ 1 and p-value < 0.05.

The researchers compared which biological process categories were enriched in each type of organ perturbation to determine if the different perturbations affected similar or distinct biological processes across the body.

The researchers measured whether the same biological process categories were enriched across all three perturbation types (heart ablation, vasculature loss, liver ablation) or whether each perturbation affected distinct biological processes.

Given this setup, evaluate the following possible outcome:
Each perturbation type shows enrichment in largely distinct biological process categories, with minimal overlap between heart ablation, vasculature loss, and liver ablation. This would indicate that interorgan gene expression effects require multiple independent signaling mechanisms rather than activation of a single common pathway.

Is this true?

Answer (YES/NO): NO